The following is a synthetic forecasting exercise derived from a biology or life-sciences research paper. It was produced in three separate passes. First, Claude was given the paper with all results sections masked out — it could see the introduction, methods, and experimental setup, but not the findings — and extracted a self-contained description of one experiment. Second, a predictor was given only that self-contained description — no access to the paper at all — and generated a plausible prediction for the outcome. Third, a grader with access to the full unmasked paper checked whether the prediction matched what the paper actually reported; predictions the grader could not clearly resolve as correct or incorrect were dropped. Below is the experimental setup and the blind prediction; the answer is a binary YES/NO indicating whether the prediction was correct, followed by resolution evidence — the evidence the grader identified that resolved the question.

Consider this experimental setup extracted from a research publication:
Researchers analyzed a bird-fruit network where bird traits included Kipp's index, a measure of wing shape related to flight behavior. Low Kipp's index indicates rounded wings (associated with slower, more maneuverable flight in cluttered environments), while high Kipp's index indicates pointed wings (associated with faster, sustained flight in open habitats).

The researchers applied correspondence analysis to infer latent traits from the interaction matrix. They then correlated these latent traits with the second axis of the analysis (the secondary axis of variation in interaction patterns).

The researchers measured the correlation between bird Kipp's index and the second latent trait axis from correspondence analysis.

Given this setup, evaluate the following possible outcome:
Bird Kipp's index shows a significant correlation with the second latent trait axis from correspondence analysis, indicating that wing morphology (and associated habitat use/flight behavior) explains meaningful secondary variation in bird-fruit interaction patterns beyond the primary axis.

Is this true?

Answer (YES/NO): YES